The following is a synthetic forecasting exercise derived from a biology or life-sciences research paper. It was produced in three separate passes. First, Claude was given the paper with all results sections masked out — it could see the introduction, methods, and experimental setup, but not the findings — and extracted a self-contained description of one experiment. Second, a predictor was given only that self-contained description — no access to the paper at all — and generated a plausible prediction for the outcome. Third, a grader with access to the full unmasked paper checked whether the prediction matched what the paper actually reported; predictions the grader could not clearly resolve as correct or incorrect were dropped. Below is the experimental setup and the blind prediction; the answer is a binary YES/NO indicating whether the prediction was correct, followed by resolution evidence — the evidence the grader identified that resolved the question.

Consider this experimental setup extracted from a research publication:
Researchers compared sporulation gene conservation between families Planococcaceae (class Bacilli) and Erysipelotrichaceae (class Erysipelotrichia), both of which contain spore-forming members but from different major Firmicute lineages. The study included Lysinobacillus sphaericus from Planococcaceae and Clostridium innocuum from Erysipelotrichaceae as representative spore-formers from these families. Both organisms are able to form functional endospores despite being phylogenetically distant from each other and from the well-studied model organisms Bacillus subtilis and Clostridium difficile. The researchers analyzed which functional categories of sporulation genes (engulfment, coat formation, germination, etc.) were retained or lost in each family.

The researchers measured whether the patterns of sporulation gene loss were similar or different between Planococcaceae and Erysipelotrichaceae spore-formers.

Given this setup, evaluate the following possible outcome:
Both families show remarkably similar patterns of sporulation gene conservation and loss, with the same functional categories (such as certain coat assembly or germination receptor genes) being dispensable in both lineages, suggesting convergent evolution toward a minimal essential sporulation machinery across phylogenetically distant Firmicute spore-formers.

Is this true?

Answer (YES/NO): NO